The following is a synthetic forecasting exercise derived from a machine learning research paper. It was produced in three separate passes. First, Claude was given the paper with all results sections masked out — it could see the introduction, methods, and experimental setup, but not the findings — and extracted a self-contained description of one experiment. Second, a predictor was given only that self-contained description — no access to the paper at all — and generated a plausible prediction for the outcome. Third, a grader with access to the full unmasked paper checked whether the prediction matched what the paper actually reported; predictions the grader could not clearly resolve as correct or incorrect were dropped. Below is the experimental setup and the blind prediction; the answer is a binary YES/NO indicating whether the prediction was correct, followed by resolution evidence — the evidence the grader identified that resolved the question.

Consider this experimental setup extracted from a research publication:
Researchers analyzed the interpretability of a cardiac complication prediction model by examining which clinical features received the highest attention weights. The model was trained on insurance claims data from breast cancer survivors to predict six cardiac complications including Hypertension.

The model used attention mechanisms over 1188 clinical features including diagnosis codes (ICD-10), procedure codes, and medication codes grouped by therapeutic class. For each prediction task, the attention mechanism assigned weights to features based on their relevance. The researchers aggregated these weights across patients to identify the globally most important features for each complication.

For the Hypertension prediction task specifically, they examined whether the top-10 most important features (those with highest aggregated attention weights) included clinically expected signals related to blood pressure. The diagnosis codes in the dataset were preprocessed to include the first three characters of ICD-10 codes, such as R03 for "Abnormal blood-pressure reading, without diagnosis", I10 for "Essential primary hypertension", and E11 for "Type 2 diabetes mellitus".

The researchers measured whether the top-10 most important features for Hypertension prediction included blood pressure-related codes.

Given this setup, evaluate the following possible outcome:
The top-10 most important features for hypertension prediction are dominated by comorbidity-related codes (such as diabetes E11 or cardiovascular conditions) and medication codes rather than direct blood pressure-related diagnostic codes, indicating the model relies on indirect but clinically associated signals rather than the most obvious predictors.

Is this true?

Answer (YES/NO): NO